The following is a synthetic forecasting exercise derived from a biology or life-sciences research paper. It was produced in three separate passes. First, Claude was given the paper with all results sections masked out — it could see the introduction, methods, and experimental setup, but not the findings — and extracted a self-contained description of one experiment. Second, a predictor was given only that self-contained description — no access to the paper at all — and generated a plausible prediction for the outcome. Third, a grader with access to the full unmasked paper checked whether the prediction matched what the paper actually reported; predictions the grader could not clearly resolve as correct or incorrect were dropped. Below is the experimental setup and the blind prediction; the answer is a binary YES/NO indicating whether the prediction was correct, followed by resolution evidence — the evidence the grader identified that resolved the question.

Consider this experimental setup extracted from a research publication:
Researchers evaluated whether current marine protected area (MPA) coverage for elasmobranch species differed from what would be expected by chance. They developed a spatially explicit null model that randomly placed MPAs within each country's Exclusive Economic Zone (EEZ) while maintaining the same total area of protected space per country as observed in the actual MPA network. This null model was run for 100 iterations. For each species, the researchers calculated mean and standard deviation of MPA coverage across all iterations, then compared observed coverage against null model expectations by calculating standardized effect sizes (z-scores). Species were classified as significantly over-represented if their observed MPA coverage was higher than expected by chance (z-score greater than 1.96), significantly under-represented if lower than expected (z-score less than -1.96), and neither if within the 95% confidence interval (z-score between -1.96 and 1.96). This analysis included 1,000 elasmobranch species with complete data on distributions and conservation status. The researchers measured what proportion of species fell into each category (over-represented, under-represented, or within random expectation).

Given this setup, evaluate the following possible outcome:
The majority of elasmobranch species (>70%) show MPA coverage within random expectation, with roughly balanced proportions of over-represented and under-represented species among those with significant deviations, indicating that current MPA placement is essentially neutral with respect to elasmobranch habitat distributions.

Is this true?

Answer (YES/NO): NO